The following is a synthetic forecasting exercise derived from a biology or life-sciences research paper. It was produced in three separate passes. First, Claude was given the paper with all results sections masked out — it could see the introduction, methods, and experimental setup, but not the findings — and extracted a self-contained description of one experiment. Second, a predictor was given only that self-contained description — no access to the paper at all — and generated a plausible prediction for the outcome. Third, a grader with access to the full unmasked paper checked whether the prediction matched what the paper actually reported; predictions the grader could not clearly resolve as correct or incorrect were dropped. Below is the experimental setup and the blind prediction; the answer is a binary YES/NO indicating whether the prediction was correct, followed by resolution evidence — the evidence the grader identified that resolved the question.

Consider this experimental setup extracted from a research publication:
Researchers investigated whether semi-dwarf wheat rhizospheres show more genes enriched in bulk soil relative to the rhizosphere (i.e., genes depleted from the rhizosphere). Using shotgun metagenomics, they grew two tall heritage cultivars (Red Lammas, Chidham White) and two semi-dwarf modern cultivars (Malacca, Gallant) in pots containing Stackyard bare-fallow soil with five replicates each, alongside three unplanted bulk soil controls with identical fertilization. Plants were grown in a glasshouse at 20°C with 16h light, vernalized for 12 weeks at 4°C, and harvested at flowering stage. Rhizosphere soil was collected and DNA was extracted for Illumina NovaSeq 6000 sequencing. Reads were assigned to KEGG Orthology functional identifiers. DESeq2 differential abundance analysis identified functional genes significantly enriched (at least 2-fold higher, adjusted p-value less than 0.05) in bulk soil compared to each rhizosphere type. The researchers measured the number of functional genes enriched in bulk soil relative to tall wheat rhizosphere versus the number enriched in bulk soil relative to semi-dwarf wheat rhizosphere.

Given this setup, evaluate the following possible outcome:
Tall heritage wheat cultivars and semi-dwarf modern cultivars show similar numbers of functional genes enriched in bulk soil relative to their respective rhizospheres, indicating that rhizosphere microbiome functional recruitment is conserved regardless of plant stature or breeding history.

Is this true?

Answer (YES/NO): NO